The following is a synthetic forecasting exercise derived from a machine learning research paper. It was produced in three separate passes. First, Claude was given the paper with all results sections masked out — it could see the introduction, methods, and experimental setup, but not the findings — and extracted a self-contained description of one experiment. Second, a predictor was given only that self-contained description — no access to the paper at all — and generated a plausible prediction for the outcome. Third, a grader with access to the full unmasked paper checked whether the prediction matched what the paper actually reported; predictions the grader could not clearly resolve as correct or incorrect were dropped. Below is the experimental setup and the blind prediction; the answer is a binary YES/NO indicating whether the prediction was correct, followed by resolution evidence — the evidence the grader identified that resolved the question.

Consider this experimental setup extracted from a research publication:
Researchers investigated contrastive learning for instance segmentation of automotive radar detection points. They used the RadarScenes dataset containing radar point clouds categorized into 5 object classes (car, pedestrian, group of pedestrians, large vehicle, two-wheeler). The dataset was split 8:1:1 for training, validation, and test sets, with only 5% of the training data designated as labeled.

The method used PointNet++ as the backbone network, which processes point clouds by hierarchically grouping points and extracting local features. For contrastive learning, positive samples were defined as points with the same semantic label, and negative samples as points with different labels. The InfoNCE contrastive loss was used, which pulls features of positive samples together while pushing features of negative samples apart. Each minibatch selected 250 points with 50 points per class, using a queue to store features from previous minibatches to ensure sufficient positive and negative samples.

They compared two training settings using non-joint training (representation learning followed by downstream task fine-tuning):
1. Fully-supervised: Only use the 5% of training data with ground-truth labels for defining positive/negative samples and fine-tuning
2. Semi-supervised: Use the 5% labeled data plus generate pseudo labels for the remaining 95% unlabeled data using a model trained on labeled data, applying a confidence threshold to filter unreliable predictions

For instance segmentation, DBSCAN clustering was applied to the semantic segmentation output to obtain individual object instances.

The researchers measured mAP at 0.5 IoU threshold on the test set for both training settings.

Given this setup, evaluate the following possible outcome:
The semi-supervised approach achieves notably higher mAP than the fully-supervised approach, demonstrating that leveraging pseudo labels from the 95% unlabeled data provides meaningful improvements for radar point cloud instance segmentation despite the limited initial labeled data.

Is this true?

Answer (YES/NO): YES